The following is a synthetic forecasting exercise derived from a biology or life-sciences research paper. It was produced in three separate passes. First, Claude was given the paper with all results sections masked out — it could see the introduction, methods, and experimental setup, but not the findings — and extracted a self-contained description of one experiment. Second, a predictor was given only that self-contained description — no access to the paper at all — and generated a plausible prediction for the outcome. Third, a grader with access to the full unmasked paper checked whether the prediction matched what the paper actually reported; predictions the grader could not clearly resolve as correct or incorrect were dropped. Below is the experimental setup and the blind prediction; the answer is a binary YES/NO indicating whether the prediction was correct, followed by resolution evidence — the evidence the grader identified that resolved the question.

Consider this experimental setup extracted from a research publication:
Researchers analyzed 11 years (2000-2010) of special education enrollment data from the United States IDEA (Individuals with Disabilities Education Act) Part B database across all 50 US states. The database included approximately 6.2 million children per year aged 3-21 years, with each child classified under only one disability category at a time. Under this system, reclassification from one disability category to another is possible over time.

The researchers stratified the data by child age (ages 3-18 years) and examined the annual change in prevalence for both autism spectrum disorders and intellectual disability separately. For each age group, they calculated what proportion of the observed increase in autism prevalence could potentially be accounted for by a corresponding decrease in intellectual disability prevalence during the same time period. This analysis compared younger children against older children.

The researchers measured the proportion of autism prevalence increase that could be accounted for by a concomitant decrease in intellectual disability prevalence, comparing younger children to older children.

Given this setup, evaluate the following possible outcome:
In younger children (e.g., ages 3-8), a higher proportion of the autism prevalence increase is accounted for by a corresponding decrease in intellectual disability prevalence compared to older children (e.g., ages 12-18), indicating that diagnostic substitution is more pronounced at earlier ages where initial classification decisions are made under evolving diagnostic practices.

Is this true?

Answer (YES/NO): NO